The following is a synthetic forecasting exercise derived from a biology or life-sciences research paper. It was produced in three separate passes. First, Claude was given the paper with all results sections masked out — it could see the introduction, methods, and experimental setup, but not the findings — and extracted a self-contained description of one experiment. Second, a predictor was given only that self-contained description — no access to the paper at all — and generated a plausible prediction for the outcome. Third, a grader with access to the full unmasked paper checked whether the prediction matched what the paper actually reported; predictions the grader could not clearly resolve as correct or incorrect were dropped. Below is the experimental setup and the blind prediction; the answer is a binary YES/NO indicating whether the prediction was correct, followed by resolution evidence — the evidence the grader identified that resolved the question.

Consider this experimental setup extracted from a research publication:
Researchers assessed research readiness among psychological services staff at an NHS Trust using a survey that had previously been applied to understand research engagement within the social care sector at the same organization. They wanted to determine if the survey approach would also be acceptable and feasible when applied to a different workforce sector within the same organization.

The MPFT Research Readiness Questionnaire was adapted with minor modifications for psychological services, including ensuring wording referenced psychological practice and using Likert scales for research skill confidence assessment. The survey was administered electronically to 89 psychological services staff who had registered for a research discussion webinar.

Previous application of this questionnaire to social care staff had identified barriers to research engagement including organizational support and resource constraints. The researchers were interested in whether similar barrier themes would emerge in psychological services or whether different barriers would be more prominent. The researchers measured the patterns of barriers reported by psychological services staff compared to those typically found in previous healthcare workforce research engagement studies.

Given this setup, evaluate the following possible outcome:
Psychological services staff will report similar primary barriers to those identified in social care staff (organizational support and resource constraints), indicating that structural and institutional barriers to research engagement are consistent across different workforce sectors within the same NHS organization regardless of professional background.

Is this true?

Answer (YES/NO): NO